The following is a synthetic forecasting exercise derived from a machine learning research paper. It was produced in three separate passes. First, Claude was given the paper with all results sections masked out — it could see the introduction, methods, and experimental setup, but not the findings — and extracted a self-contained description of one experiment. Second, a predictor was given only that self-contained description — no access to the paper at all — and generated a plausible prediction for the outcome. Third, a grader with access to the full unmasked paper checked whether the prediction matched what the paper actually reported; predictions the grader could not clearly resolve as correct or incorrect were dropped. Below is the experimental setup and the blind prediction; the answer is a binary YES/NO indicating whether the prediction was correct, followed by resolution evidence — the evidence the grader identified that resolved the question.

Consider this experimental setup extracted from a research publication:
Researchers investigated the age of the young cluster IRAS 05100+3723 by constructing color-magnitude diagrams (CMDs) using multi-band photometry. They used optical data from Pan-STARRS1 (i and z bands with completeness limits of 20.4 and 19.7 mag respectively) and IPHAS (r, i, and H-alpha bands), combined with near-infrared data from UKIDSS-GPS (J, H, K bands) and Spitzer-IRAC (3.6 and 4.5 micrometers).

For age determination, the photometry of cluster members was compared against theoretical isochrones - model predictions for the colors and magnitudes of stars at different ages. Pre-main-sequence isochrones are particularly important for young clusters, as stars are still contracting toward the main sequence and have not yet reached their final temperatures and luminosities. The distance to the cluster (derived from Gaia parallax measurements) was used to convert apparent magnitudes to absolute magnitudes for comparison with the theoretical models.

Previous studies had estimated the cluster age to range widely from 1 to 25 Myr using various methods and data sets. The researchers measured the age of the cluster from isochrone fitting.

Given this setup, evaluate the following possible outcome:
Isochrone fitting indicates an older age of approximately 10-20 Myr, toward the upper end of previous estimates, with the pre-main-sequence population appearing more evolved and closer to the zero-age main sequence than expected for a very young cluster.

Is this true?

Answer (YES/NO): NO